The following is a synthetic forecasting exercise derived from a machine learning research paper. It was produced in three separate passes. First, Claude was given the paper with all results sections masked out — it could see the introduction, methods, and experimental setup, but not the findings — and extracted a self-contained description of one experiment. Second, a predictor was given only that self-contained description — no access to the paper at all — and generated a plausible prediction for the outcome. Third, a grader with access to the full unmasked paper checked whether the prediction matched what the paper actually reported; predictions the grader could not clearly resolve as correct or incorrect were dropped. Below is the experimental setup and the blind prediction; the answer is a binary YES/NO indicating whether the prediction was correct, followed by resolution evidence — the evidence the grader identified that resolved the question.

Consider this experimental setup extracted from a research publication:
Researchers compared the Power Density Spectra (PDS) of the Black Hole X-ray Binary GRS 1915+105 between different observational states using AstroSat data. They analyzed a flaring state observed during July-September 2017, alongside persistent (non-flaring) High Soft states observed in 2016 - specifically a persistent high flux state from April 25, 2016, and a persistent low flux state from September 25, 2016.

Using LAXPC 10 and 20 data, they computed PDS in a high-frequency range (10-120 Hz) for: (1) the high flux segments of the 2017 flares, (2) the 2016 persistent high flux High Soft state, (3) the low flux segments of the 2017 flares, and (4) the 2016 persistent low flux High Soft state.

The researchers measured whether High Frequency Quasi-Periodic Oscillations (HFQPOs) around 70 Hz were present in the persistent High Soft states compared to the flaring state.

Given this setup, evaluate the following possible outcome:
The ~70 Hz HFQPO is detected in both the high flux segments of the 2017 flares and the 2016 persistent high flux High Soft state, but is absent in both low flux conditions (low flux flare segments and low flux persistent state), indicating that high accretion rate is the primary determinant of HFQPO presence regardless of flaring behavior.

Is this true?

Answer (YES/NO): NO